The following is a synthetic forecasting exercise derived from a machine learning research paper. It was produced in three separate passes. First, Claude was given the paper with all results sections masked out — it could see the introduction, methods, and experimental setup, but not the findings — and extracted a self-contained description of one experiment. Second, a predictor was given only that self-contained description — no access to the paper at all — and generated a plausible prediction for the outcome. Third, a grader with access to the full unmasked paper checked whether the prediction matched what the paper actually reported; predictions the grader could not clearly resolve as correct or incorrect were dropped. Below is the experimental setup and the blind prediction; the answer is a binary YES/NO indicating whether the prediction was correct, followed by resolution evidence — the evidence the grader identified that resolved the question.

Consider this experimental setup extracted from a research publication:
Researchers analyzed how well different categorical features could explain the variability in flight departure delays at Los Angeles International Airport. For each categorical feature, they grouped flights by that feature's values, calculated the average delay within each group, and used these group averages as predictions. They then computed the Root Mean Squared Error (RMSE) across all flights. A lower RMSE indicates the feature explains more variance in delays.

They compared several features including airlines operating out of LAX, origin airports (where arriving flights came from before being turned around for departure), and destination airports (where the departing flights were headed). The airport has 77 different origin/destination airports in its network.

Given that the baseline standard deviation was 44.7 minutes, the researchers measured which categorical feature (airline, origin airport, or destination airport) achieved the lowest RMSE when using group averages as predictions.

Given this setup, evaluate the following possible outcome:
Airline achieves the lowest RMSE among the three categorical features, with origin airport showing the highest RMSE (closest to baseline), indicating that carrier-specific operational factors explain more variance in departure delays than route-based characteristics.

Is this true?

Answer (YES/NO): NO